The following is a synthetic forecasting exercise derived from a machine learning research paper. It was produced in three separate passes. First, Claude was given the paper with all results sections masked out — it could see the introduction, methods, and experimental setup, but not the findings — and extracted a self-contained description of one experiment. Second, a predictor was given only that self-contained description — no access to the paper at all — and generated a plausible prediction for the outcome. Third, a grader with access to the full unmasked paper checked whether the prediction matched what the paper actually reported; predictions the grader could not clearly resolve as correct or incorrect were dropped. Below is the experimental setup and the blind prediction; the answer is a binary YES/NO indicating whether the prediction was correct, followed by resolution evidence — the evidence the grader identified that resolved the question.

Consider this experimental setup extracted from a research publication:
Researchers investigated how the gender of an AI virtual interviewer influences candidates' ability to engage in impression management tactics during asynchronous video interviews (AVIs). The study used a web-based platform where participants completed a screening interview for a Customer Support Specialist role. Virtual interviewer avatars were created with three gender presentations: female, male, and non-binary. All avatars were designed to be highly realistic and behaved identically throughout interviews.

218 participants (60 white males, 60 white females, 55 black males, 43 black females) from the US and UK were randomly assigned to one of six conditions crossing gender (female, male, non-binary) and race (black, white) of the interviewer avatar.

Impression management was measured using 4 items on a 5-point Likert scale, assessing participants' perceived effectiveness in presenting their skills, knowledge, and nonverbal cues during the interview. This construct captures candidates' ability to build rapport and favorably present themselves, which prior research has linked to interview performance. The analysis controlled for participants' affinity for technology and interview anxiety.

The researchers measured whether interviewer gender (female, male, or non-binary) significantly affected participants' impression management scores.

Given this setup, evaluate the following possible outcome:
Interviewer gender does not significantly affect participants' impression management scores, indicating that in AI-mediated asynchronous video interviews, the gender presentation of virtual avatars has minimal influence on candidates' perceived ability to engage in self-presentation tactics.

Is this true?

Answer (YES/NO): YES